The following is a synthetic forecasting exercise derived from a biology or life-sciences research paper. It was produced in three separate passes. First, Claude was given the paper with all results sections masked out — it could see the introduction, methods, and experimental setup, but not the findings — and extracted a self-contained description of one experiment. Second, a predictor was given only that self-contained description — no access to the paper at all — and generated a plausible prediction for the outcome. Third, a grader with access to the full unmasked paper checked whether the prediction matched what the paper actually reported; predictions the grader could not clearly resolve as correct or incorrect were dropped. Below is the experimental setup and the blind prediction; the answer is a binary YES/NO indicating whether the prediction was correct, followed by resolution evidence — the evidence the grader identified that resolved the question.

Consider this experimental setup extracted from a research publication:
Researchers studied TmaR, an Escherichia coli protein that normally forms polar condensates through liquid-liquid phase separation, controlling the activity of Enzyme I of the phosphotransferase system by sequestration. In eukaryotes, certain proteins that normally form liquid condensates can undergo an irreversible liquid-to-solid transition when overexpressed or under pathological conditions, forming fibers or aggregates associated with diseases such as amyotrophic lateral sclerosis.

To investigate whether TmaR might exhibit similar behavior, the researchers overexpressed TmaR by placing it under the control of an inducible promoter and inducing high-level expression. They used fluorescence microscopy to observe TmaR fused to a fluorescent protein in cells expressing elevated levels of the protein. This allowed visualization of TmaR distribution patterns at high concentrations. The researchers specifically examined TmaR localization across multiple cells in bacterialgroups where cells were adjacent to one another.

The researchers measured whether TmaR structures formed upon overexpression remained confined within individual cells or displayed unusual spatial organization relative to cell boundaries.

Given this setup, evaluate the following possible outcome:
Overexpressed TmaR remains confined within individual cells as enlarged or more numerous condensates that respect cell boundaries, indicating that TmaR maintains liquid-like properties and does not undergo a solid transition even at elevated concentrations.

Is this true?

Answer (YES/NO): NO